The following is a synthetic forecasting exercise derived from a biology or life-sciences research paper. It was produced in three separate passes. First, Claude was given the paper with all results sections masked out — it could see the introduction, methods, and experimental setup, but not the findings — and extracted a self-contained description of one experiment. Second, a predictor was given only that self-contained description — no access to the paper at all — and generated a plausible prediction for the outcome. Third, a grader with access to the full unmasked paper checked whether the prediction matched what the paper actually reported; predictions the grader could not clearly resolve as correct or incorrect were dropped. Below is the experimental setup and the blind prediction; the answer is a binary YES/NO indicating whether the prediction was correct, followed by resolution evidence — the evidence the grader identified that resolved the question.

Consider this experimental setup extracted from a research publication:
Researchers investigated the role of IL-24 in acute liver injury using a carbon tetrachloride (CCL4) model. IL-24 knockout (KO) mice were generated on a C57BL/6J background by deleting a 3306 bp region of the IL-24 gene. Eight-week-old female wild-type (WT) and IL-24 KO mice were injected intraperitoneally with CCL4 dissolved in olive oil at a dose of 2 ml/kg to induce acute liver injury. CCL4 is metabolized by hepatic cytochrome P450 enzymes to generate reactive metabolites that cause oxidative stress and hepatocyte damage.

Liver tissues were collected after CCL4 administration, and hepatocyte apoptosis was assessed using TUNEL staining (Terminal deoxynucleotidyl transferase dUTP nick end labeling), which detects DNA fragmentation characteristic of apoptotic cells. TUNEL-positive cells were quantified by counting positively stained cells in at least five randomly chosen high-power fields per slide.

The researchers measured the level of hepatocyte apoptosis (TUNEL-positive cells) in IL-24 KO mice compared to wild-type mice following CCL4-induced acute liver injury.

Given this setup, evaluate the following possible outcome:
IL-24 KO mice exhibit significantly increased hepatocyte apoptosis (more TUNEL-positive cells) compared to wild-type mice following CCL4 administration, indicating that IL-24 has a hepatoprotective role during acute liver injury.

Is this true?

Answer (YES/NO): YES